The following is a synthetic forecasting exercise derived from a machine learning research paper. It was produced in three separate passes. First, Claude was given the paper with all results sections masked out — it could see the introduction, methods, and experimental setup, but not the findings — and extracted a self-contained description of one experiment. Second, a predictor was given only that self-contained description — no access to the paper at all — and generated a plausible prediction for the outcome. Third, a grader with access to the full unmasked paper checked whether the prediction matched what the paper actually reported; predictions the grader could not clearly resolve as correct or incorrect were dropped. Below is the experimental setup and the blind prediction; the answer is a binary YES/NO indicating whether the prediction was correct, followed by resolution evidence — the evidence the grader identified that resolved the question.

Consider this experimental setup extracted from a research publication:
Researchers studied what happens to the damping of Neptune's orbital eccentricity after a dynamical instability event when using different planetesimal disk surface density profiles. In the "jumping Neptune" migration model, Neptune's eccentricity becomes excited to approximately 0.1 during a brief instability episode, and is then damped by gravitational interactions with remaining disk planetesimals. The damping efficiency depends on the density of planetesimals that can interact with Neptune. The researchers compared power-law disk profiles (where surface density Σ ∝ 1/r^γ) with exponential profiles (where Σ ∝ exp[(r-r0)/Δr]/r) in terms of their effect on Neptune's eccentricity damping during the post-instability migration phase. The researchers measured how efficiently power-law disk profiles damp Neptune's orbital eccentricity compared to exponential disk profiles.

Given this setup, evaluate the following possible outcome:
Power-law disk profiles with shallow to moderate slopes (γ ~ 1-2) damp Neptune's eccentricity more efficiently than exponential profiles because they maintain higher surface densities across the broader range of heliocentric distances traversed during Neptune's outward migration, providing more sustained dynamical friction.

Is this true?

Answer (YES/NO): YES